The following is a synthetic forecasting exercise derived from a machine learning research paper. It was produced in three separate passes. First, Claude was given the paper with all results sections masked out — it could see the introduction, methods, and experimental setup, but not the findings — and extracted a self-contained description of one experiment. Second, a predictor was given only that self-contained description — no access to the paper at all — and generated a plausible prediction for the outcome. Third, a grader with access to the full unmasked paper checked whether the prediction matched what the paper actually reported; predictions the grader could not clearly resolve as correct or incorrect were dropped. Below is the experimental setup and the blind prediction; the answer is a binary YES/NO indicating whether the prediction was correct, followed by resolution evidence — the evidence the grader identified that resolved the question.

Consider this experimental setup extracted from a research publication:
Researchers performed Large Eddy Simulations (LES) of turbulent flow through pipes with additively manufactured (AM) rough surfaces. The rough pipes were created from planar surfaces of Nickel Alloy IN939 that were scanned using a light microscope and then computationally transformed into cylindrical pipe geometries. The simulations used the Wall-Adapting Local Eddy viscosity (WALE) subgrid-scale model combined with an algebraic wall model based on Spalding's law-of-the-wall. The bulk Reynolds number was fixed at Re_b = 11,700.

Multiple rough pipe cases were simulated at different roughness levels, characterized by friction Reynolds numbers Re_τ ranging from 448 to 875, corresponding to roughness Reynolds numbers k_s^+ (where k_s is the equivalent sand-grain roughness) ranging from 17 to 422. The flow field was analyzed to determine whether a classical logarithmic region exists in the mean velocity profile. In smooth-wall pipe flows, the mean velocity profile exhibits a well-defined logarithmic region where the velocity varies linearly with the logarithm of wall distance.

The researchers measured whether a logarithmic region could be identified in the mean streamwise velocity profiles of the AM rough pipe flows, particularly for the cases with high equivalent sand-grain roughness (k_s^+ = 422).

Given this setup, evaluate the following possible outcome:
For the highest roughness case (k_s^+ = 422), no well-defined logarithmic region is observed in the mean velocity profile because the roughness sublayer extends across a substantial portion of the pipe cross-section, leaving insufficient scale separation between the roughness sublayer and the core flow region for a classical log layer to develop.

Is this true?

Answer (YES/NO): NO